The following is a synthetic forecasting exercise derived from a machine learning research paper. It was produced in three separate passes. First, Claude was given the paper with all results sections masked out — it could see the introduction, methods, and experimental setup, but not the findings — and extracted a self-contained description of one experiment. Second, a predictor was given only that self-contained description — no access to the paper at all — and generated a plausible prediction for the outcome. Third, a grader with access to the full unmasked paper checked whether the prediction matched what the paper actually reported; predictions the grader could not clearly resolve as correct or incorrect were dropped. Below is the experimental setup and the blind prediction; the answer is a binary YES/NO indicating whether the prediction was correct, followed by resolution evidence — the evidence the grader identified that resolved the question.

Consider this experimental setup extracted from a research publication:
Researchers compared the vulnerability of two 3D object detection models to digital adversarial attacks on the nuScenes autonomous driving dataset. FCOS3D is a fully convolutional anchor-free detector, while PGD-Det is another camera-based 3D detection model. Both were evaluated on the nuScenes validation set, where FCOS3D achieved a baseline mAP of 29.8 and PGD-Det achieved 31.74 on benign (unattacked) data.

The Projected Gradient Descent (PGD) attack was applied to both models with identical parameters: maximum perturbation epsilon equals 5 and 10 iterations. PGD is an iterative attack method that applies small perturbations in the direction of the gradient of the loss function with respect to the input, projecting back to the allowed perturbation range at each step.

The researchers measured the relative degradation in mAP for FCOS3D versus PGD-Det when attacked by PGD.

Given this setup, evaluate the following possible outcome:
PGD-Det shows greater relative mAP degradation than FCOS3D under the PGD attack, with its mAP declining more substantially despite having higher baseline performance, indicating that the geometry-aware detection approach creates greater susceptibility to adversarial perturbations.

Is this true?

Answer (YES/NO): NO